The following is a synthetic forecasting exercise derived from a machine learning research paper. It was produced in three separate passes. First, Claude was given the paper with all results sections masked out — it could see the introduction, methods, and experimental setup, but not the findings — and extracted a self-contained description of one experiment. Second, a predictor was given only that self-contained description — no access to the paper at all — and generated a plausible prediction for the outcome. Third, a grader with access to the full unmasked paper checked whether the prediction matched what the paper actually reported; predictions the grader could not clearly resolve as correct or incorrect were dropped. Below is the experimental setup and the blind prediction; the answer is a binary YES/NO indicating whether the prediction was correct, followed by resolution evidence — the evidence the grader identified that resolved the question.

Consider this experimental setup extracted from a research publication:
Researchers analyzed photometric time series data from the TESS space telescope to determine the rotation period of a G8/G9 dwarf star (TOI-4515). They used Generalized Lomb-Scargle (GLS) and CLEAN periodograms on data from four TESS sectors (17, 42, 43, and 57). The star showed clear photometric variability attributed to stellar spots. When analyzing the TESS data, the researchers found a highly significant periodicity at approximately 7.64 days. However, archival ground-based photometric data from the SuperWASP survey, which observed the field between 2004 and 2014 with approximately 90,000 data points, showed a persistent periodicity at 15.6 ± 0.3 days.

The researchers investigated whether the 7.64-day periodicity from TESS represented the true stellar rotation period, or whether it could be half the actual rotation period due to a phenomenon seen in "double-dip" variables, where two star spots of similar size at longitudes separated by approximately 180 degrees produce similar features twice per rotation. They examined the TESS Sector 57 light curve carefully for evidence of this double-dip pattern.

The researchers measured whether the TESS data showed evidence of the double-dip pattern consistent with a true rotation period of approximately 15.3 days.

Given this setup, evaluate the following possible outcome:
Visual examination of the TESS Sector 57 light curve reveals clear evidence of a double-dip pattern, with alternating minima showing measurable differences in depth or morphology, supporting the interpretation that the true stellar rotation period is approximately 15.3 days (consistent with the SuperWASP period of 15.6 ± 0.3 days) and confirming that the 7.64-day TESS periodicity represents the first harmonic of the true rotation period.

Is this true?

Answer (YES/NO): YES